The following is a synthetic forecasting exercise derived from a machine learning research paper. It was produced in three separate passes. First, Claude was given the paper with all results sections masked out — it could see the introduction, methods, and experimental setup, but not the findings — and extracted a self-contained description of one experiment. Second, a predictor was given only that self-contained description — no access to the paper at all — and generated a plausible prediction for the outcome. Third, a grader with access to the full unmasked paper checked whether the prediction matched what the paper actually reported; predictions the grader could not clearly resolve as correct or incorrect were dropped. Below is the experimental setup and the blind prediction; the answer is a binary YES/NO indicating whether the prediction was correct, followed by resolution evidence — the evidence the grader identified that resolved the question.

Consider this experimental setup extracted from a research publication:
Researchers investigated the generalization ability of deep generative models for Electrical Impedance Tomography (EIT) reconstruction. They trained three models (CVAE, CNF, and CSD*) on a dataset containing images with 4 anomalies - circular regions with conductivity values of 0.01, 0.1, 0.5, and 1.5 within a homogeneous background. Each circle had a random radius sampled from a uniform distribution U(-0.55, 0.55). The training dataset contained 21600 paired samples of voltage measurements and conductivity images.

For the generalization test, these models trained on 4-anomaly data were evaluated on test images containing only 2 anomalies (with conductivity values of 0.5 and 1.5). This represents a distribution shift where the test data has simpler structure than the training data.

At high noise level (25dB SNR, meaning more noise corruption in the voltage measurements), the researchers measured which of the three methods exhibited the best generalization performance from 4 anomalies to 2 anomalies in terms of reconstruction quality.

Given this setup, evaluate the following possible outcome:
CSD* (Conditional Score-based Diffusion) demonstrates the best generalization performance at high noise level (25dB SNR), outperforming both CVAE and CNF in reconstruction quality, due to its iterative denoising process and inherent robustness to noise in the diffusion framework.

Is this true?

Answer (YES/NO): YES